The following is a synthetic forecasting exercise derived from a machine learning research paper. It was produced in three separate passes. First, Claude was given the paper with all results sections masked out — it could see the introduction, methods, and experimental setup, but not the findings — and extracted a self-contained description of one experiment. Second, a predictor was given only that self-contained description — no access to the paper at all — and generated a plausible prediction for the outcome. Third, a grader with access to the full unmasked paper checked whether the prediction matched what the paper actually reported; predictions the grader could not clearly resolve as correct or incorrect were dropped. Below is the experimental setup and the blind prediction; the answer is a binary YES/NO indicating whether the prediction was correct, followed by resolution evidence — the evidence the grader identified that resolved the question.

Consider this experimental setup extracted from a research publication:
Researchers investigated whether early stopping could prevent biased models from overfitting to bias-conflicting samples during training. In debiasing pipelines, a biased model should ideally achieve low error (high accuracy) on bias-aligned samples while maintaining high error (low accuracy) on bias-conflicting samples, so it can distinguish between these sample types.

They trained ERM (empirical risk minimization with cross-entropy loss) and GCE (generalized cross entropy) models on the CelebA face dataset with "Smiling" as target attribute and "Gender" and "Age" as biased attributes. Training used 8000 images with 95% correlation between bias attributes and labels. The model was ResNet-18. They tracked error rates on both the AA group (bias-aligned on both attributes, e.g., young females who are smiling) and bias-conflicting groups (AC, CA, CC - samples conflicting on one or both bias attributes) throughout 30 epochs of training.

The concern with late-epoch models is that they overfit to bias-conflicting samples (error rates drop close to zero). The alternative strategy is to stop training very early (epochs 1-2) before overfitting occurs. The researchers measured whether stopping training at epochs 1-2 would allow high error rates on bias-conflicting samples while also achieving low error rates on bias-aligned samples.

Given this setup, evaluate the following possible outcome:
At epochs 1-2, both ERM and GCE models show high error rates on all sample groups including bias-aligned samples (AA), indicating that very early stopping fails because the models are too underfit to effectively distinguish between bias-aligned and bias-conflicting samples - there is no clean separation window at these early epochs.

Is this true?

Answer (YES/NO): YES